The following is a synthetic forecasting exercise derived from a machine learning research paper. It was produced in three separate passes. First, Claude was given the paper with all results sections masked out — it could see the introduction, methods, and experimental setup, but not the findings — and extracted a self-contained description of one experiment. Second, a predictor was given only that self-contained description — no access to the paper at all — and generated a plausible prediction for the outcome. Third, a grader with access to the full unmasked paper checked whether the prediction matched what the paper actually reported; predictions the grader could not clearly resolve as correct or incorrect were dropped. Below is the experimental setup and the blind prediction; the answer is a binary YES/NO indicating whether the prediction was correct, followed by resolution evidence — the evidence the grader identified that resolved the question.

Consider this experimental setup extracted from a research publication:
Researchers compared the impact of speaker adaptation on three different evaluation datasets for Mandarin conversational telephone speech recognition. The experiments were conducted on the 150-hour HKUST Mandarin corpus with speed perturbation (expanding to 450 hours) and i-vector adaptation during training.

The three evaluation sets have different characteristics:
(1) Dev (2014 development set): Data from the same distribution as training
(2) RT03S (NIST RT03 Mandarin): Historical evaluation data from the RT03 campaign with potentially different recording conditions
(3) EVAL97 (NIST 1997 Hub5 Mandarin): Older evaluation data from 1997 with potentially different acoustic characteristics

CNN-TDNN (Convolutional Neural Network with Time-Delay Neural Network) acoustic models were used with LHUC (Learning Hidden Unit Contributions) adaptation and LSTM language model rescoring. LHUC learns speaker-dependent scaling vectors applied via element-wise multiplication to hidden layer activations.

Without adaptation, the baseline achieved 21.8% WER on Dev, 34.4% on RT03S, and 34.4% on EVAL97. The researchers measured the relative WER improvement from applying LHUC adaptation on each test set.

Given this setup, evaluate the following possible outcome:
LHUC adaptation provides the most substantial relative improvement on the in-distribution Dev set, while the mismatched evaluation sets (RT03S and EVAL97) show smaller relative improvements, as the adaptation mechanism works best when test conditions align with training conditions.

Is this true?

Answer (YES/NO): YES